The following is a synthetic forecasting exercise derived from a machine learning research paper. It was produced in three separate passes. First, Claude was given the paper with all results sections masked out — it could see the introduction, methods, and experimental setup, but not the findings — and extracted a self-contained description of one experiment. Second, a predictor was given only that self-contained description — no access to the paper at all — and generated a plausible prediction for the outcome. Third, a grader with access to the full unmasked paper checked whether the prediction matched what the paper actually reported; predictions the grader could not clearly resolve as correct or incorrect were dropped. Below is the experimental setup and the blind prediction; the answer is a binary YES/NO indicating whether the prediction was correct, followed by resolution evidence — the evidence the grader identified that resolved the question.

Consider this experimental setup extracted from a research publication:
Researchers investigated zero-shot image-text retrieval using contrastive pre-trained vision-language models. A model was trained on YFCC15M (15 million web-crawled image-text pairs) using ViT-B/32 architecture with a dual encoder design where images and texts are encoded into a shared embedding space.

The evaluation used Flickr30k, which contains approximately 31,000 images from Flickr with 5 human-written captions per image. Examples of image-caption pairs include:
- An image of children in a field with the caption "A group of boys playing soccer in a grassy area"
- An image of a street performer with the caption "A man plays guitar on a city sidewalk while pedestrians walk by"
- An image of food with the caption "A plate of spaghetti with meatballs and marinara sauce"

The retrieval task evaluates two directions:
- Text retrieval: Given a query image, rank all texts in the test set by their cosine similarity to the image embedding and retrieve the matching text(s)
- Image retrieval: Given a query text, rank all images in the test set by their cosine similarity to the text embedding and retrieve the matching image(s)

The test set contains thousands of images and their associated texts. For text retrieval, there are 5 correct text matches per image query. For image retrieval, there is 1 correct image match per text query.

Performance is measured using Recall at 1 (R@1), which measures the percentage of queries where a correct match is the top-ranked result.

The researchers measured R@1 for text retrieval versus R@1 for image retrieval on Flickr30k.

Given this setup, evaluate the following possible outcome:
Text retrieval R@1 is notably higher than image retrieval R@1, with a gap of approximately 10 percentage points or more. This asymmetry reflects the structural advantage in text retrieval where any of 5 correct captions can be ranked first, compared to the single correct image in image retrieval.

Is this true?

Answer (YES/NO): YES